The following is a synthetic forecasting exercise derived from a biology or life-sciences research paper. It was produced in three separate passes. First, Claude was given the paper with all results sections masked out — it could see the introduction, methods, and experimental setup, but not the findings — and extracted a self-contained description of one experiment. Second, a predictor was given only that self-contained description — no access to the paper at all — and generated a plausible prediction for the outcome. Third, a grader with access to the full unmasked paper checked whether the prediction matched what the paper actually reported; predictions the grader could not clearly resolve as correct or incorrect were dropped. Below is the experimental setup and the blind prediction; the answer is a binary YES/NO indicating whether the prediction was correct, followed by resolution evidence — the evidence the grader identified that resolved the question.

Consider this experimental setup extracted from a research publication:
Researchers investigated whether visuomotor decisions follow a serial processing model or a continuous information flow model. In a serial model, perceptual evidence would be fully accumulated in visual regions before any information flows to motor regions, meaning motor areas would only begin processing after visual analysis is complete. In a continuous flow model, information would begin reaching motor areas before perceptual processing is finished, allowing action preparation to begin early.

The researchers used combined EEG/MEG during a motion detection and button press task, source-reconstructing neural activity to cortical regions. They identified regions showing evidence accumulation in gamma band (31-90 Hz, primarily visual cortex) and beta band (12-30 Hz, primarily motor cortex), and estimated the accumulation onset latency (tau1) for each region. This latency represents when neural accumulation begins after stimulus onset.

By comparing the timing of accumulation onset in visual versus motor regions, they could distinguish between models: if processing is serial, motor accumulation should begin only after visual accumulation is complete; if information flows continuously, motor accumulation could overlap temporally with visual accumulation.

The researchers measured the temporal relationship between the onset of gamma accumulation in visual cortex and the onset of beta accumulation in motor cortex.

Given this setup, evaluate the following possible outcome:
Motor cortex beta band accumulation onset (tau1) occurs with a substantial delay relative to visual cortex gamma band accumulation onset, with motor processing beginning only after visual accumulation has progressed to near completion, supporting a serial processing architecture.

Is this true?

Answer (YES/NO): NO